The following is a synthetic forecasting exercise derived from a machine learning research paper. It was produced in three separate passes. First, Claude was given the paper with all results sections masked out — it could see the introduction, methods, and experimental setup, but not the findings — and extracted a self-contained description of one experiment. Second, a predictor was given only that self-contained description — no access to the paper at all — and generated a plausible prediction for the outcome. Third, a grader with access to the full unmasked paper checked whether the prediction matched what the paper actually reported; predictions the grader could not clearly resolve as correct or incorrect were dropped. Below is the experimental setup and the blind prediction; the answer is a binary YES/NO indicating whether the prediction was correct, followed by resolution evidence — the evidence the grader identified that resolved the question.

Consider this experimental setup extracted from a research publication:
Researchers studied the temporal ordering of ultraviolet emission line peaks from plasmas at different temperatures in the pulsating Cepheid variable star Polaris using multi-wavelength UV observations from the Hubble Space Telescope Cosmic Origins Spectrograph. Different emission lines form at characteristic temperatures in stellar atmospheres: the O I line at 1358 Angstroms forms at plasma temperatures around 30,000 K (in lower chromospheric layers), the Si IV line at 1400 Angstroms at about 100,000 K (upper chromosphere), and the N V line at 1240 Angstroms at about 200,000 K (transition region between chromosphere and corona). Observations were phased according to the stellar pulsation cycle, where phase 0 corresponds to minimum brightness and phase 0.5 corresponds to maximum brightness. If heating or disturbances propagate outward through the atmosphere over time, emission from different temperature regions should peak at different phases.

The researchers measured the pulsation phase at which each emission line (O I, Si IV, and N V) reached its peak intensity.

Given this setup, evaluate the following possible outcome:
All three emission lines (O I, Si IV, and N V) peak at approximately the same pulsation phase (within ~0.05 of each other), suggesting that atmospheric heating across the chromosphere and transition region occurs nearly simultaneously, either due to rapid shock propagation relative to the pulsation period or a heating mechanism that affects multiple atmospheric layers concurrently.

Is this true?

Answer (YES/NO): NO